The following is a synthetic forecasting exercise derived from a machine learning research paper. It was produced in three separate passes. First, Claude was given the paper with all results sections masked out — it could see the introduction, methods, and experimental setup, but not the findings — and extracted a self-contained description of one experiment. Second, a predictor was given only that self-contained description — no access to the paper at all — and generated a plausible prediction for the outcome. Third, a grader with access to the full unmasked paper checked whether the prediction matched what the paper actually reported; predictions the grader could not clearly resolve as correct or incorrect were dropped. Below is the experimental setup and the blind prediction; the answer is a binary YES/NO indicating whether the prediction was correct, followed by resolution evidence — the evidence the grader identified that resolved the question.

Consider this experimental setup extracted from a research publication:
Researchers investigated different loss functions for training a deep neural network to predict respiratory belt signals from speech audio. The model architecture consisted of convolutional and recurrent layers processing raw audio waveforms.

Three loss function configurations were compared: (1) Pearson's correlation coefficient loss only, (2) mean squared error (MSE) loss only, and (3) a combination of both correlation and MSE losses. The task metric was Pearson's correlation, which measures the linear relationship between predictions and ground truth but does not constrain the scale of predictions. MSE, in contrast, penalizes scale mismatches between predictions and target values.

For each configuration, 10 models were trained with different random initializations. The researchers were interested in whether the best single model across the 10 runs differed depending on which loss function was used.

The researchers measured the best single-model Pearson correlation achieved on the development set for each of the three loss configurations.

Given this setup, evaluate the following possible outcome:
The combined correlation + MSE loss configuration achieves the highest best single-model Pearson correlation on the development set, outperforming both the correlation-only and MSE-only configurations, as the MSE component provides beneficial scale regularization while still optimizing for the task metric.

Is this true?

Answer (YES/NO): YES